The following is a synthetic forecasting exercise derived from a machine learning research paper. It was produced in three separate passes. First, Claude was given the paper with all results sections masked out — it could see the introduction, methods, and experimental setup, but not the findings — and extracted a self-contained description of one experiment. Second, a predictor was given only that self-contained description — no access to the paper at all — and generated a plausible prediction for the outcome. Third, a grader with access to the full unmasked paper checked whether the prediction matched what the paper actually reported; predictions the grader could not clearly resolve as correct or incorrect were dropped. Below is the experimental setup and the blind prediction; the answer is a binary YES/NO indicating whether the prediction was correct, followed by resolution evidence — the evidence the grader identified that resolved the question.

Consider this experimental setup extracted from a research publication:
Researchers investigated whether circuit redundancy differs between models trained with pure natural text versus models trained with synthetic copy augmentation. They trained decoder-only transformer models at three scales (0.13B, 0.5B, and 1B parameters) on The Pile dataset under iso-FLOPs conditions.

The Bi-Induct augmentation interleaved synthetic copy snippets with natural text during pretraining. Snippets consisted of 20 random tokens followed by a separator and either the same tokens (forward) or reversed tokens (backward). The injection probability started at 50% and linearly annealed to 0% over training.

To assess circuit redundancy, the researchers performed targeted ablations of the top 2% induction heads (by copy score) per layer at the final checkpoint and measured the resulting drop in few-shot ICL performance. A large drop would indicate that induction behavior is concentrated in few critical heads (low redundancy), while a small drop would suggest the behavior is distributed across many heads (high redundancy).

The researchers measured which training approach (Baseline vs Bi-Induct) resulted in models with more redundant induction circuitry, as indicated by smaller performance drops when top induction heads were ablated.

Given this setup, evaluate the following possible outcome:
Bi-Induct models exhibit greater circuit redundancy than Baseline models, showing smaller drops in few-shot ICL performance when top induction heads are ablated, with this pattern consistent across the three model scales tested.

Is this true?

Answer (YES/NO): YES